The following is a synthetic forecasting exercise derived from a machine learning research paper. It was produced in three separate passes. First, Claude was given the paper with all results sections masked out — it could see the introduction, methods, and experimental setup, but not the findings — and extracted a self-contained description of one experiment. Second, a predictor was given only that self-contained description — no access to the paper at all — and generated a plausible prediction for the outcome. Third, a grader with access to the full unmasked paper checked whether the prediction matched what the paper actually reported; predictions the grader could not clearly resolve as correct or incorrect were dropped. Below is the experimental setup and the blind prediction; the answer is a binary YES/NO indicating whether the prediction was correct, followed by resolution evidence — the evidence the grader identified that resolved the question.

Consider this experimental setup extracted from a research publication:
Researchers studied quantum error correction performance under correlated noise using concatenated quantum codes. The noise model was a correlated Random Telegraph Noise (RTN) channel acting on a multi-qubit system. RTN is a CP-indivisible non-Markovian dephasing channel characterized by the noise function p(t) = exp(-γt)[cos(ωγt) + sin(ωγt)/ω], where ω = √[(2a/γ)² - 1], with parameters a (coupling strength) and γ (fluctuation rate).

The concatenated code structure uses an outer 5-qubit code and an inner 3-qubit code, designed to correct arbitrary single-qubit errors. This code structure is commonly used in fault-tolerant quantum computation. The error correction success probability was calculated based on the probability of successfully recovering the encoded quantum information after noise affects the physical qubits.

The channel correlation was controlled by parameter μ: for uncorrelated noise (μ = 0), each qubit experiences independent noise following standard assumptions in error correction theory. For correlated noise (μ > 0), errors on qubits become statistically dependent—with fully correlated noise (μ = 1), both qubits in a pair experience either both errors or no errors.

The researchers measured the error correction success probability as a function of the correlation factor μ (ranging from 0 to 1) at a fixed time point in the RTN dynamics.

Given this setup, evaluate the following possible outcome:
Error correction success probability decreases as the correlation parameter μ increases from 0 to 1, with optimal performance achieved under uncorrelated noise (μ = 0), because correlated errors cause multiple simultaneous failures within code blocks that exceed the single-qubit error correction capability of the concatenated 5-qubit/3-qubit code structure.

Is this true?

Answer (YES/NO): NO